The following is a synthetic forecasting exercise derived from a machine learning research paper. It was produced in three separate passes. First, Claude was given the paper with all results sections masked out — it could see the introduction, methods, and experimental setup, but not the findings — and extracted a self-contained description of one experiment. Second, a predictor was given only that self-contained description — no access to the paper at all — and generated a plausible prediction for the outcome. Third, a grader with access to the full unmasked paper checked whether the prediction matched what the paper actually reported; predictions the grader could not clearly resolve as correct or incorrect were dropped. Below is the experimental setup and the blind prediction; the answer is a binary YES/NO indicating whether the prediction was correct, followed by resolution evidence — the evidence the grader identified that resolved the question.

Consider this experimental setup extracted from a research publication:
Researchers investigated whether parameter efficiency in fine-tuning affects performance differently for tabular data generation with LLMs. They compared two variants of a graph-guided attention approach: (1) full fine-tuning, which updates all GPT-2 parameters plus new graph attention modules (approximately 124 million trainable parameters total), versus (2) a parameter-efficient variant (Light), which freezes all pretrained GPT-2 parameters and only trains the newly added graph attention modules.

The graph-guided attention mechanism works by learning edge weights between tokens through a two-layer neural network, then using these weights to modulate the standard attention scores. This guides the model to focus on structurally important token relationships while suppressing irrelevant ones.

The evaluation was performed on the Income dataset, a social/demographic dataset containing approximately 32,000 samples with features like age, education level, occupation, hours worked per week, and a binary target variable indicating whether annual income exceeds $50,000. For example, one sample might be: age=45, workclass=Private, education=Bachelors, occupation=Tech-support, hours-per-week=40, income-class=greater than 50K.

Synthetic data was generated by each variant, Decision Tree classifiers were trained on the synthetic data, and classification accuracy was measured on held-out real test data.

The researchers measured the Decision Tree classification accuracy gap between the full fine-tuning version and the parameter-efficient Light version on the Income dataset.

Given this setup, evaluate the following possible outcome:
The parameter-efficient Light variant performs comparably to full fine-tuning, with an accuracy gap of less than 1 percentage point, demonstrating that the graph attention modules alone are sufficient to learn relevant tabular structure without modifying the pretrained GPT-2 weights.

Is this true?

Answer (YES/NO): NO